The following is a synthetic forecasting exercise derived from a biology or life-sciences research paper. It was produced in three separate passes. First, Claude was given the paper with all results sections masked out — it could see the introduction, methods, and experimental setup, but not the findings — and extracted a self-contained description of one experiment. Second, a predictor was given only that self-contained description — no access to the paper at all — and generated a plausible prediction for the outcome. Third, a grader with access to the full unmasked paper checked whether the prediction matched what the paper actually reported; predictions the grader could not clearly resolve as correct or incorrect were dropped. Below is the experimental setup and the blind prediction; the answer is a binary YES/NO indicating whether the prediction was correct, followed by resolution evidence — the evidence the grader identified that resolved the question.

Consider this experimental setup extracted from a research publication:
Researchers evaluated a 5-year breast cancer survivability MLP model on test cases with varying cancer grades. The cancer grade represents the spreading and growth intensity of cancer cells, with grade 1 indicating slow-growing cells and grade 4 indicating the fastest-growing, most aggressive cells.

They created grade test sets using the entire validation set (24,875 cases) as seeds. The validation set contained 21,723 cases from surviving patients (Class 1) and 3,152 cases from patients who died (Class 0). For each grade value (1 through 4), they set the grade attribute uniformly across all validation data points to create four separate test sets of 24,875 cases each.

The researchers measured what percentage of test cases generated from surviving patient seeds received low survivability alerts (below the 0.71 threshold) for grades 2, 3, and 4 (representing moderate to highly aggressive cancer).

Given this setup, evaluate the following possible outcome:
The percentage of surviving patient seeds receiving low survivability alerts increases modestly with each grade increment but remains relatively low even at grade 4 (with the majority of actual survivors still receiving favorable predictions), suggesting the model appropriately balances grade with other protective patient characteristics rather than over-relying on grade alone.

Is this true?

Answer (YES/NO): NO